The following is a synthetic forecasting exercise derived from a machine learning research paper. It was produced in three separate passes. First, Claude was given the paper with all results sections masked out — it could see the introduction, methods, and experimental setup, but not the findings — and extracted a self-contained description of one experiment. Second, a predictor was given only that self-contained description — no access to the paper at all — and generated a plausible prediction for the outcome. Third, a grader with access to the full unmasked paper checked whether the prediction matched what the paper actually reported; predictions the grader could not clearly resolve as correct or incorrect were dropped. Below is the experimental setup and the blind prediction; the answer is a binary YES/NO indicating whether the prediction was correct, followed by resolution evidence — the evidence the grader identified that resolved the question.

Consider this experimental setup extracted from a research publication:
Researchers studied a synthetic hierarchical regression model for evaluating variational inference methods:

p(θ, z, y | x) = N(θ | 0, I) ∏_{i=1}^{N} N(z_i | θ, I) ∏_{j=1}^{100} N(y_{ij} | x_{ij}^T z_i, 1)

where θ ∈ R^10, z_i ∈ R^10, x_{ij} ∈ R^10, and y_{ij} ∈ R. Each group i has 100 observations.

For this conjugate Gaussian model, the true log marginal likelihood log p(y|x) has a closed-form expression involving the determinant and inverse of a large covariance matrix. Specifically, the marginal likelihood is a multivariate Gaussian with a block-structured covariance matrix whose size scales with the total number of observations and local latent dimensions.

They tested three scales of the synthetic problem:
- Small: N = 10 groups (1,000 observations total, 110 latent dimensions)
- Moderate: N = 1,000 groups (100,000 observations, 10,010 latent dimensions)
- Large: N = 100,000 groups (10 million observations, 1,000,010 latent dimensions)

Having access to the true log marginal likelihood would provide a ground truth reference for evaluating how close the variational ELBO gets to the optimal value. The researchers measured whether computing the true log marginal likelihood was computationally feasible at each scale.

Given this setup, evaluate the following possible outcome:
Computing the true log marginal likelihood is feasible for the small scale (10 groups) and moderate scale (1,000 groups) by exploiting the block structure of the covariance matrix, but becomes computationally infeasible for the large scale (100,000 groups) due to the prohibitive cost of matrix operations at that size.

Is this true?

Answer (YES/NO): NO